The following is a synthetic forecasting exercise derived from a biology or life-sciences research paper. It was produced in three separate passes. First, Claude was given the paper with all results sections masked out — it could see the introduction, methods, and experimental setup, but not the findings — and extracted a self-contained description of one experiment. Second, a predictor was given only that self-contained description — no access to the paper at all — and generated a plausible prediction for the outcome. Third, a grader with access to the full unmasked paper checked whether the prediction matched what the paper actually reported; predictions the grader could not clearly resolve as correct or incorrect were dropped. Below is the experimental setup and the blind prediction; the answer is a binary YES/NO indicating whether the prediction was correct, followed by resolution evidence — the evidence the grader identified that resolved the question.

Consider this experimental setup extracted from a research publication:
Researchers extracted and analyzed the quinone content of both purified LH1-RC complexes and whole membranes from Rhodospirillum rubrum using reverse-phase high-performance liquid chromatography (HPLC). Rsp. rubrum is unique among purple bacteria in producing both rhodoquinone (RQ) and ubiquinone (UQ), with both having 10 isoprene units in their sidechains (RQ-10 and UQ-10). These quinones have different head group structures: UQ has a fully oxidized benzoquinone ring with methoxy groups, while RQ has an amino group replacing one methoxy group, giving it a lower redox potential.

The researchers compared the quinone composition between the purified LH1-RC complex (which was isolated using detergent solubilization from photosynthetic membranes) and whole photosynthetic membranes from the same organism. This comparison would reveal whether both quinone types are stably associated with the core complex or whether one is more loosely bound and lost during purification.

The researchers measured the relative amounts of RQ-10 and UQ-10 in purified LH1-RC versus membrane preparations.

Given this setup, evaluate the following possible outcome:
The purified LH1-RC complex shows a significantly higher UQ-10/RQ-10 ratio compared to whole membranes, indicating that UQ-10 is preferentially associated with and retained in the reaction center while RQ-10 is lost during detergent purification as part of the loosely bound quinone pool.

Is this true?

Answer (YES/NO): NO